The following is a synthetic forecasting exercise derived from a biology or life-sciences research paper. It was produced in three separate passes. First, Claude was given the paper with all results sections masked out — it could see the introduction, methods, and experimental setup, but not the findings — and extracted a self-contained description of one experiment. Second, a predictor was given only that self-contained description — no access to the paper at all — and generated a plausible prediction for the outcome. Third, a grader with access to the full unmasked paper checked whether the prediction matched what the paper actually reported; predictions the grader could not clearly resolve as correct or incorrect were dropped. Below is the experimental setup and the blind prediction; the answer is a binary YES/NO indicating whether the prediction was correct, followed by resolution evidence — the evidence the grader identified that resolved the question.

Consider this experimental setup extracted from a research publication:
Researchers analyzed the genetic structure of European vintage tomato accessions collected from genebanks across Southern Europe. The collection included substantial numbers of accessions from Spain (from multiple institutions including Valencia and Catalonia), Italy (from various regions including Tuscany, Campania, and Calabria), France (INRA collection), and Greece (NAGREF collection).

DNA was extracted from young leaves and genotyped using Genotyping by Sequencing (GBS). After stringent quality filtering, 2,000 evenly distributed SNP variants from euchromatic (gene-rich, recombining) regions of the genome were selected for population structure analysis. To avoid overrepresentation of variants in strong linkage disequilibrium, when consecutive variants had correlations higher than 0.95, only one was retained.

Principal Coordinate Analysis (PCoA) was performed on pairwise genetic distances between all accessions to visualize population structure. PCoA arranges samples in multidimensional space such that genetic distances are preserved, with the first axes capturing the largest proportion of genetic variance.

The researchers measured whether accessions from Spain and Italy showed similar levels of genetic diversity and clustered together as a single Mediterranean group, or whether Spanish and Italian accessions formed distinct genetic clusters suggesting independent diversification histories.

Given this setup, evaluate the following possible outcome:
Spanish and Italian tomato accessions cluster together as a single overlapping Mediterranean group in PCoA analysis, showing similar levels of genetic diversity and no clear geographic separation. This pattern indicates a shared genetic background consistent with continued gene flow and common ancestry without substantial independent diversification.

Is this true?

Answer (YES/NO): NO